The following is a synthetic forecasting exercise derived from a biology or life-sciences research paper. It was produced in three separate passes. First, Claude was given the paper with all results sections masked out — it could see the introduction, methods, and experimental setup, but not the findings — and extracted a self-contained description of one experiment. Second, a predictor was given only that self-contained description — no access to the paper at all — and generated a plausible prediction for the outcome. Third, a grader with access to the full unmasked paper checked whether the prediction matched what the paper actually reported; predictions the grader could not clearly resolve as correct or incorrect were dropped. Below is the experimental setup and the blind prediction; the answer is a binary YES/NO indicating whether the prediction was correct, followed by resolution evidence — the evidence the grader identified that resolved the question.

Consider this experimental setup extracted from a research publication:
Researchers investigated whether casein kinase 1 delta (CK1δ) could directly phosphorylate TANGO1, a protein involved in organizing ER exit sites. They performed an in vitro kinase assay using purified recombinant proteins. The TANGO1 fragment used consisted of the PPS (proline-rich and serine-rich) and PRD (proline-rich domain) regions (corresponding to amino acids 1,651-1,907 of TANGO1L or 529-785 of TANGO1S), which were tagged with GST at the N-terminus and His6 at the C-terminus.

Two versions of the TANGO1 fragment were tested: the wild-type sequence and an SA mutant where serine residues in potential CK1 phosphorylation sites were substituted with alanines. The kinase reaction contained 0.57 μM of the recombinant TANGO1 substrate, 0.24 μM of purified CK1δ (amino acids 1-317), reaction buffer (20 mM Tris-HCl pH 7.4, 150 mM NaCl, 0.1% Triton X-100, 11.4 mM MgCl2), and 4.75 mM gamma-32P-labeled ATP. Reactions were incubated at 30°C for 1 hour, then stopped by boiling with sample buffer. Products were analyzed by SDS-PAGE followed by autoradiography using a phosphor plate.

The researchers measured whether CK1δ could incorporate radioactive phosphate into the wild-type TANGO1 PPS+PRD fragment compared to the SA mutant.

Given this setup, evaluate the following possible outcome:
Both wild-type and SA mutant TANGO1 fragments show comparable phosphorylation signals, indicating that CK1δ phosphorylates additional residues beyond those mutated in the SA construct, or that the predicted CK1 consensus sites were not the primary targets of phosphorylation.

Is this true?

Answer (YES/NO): NO